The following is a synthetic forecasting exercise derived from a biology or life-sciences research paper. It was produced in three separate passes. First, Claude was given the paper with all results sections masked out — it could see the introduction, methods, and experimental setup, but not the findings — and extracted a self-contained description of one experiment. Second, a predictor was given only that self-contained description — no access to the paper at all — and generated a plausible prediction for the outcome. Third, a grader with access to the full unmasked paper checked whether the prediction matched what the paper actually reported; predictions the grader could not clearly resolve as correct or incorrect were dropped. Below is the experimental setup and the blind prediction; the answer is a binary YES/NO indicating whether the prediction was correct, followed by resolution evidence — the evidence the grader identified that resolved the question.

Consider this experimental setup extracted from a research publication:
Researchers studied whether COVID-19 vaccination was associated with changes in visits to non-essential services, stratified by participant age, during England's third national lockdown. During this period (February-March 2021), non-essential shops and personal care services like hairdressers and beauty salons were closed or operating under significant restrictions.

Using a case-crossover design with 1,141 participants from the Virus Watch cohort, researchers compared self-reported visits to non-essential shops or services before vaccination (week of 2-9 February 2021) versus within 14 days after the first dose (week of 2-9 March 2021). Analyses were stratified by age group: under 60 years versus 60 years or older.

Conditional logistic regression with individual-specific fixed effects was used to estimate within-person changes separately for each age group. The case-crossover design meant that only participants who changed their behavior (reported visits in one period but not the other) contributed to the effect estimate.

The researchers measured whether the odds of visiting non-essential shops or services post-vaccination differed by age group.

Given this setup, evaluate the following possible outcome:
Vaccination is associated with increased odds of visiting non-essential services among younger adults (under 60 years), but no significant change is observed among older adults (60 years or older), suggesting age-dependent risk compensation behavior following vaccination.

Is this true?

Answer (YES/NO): NO